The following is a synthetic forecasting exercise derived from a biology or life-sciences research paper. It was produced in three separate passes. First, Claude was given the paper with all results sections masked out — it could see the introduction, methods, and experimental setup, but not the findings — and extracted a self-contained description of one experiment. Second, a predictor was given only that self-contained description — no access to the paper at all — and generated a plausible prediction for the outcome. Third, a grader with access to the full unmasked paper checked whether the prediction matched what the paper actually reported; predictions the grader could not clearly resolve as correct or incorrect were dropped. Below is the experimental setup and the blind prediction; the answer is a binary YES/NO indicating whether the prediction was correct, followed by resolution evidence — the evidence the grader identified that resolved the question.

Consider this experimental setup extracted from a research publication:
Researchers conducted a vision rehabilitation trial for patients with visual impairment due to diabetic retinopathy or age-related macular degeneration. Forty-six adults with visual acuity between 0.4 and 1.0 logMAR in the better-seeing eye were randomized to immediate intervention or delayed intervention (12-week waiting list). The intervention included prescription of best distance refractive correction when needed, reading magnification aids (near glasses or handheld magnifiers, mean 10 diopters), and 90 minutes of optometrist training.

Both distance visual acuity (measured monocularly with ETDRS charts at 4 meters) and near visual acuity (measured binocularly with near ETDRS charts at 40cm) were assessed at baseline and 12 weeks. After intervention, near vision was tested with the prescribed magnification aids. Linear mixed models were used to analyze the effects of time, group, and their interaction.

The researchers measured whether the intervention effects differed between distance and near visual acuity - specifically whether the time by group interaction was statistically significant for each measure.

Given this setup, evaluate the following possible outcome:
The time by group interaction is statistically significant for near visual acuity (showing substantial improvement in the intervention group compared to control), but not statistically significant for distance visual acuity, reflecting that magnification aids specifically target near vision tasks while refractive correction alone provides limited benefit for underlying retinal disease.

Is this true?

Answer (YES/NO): YES